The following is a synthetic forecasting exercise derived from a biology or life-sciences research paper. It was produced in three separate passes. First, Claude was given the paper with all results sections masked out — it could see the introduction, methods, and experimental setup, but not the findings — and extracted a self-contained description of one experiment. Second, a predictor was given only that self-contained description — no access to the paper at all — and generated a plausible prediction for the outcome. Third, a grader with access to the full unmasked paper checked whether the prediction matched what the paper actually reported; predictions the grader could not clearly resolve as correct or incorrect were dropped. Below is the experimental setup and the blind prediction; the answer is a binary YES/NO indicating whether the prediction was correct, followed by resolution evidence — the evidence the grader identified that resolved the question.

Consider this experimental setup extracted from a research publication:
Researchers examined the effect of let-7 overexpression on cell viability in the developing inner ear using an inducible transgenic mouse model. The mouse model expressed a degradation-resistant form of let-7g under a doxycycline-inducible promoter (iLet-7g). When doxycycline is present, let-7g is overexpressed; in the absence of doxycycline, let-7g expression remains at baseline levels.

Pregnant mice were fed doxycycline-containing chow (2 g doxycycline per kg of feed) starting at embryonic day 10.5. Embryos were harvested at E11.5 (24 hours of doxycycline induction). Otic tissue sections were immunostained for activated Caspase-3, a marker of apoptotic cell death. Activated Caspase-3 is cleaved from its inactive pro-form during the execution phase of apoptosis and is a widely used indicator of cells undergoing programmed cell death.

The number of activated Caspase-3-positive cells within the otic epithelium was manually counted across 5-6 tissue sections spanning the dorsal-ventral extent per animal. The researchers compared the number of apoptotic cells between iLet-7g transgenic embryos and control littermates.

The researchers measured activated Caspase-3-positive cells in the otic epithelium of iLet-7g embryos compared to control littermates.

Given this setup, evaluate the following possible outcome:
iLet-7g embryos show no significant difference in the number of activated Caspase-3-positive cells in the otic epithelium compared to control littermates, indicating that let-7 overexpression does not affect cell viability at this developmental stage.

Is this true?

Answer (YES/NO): YES